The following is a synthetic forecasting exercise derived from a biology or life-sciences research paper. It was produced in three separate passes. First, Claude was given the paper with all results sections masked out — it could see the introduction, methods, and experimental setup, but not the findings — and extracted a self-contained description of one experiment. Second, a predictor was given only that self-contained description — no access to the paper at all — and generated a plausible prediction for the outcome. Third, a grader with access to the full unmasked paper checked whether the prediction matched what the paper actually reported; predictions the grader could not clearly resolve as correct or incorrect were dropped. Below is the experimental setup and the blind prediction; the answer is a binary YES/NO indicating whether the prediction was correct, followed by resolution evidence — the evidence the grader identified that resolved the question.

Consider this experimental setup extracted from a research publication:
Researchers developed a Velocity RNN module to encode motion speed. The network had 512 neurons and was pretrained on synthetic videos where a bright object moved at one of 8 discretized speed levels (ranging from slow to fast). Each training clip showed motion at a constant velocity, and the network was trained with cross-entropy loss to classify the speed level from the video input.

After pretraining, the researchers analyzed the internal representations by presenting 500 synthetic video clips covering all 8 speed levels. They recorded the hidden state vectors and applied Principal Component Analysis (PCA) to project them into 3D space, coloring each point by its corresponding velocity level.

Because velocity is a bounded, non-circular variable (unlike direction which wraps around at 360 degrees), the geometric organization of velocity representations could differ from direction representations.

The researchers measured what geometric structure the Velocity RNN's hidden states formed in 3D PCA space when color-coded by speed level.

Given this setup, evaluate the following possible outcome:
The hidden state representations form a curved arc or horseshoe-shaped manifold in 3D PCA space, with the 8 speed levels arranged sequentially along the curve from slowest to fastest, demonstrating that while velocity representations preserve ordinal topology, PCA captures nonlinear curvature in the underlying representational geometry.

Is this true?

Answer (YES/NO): NO